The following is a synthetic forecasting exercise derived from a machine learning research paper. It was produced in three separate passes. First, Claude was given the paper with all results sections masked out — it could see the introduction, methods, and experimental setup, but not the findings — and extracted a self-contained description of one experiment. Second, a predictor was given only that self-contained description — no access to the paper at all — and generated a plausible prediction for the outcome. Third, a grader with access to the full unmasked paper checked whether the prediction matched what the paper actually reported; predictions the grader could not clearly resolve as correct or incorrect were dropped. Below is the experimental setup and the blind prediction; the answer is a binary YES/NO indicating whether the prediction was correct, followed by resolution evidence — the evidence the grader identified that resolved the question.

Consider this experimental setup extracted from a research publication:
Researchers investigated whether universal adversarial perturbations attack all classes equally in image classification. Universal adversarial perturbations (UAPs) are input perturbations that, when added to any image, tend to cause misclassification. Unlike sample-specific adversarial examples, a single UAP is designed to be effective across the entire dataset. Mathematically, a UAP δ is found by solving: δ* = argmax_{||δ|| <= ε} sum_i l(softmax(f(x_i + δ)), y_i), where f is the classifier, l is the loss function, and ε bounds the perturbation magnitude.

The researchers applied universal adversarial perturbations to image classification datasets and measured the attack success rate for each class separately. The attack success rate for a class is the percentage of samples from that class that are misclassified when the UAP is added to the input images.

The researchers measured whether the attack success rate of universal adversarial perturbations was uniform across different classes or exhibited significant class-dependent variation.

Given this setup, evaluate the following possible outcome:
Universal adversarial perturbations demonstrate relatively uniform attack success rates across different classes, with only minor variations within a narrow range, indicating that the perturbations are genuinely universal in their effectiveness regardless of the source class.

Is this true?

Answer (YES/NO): NO